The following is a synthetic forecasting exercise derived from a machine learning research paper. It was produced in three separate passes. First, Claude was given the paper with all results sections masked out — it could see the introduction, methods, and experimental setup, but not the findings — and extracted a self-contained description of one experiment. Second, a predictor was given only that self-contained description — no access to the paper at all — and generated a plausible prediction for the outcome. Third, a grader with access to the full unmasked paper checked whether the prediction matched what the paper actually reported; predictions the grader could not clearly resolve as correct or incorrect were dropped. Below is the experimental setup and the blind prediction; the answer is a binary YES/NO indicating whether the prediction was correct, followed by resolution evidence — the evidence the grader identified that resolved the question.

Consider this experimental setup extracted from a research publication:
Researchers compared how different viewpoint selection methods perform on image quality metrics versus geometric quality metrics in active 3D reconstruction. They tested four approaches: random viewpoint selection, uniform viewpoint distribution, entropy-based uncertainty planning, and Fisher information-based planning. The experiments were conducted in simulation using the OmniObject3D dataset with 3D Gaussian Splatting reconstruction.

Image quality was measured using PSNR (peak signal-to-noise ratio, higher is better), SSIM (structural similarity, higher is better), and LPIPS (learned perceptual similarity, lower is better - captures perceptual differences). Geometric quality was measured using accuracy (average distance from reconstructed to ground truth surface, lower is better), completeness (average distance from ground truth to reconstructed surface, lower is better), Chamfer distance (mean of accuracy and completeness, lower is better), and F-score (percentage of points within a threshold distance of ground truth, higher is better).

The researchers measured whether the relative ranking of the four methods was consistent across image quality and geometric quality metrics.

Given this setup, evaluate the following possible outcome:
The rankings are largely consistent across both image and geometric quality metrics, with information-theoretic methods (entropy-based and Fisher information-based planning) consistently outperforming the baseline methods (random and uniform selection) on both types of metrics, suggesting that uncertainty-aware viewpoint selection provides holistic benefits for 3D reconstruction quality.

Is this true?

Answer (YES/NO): NO